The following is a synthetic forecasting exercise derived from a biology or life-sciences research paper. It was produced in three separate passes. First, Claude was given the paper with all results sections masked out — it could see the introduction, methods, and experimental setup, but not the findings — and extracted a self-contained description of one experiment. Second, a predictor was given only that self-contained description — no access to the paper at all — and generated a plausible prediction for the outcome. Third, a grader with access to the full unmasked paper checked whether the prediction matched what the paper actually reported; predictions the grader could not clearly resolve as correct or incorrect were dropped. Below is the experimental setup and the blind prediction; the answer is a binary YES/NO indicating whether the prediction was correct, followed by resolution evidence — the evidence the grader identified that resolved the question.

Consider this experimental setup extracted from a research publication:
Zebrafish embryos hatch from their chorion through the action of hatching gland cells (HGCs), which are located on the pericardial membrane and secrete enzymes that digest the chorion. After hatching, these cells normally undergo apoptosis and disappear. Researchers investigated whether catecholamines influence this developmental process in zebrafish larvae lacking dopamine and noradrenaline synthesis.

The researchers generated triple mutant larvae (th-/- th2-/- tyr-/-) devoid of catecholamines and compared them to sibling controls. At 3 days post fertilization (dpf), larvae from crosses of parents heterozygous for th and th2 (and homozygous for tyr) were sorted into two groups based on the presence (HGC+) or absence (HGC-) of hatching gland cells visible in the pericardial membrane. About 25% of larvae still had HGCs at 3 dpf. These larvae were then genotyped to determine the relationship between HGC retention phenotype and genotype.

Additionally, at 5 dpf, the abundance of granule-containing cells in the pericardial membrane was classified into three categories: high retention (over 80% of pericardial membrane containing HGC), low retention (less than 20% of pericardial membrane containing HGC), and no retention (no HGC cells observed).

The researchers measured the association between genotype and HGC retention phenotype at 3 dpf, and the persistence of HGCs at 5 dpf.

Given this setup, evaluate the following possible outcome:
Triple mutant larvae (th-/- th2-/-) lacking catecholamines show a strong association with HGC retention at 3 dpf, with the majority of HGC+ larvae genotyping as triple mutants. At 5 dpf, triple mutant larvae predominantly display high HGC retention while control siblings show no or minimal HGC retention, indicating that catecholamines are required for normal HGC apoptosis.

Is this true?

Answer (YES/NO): NO